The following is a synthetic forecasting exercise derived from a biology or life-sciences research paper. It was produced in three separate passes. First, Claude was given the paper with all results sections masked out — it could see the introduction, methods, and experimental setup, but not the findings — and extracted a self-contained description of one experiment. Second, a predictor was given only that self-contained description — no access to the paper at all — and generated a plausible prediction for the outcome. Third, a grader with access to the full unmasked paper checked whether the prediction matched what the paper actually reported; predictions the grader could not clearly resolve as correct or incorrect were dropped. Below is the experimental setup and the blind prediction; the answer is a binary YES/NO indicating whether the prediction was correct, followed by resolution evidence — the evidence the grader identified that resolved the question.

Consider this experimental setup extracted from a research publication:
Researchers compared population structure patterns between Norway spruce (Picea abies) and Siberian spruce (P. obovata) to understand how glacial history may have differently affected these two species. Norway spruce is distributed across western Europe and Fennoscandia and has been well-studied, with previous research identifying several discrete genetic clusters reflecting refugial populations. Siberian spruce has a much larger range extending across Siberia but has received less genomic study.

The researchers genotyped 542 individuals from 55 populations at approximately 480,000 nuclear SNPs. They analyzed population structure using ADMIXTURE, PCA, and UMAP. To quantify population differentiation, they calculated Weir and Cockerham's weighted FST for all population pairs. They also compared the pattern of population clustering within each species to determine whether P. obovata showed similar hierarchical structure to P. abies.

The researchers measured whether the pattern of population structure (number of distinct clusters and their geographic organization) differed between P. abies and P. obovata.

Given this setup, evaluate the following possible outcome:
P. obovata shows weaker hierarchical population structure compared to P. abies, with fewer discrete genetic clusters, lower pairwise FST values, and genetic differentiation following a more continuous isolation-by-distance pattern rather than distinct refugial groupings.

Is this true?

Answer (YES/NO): NO